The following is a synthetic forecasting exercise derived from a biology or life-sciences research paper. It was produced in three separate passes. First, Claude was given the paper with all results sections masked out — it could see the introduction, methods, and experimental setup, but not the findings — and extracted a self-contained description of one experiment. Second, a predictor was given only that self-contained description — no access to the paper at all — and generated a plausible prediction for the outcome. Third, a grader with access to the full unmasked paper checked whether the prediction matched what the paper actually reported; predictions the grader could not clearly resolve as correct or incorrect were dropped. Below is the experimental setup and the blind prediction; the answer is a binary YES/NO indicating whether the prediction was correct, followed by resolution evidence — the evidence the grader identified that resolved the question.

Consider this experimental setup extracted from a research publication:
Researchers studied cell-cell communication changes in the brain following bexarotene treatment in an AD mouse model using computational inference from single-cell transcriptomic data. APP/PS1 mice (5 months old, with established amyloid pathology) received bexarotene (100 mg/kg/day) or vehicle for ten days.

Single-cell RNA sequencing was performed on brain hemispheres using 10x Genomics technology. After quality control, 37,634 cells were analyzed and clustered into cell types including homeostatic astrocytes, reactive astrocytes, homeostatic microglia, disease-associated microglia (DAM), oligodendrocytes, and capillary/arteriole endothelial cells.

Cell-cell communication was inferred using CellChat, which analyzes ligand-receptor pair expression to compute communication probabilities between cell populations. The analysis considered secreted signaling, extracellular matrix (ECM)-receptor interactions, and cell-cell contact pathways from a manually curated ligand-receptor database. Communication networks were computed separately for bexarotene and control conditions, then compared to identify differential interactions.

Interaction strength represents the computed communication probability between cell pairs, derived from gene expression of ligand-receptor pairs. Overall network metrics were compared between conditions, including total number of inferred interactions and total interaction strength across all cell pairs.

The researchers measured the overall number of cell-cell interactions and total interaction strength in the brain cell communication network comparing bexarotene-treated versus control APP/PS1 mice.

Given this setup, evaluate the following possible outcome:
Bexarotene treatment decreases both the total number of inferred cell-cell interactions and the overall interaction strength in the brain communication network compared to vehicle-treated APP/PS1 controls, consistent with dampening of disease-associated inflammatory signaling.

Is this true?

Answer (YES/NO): NO